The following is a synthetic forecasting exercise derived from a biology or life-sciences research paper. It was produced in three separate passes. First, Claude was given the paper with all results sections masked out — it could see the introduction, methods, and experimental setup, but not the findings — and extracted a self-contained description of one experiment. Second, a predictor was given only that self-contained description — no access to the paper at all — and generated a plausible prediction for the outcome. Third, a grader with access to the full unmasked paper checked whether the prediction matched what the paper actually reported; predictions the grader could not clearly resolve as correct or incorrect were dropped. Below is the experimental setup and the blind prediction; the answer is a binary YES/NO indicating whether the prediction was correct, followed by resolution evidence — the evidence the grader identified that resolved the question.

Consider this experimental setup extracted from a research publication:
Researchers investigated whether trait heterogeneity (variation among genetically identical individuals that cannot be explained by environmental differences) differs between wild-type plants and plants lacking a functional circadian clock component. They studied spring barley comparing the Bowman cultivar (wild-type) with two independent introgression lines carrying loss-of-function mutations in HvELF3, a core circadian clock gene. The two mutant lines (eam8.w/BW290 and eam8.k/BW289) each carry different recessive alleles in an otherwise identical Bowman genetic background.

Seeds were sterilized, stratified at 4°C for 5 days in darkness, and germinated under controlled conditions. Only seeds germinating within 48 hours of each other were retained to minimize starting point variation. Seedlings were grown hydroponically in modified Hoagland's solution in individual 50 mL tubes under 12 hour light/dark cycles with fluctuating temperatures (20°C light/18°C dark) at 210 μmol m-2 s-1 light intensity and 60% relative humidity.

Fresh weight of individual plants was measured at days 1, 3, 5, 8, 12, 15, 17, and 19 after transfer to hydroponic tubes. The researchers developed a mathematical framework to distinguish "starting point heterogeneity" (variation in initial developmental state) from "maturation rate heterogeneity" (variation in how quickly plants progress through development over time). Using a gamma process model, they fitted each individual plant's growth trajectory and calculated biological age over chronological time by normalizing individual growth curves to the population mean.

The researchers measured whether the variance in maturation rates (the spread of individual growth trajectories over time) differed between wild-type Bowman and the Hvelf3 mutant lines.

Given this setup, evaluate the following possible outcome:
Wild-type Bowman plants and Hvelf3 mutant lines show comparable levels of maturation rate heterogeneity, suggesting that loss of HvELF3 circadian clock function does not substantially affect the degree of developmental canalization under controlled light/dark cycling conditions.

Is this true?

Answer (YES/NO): YES